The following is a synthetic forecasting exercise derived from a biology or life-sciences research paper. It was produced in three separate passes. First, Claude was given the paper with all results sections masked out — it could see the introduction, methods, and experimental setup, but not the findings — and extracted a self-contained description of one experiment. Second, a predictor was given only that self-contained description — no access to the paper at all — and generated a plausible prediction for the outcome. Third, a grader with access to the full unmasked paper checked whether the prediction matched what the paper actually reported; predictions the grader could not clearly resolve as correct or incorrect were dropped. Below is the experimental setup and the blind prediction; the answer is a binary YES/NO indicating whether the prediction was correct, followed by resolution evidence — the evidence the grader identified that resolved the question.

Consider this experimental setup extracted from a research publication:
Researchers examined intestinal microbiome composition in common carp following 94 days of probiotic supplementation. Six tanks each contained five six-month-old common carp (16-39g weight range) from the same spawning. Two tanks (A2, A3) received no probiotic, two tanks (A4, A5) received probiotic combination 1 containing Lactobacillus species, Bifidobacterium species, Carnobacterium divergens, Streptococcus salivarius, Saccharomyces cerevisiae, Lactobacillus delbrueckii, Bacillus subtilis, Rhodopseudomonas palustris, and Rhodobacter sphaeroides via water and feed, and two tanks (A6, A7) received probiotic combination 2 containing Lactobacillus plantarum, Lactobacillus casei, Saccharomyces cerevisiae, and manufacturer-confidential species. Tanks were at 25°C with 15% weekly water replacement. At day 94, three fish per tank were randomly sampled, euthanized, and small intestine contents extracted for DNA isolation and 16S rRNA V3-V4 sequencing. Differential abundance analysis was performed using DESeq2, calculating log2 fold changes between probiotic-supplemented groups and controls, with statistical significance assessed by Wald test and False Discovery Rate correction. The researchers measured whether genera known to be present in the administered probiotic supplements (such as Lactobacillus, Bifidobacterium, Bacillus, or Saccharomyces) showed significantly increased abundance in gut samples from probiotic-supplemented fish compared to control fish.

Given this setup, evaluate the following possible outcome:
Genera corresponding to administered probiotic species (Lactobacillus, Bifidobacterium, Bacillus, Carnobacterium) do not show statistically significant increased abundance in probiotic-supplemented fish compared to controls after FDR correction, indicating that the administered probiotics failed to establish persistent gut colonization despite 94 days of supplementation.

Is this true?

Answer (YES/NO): YES